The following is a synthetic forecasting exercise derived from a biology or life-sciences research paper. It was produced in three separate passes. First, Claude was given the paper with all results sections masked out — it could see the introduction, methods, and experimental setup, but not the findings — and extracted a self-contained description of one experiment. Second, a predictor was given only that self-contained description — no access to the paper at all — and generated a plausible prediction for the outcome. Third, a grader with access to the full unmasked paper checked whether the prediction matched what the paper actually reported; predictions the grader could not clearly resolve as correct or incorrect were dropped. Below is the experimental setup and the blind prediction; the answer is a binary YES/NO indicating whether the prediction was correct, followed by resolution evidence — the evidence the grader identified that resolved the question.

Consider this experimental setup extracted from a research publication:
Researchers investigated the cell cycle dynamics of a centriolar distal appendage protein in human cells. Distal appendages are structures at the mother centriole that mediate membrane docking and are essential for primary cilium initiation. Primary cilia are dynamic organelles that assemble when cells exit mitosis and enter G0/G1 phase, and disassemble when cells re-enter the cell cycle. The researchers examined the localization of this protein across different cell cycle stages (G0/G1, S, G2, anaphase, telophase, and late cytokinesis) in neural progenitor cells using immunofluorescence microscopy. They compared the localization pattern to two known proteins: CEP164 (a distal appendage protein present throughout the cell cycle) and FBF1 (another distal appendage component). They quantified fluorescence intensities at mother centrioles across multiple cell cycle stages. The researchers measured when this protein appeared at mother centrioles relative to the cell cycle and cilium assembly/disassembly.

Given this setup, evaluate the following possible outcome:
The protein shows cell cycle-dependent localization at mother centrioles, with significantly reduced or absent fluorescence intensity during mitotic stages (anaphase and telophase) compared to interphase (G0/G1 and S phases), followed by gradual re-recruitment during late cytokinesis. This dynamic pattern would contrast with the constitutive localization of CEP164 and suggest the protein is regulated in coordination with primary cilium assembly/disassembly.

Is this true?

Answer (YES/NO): YES